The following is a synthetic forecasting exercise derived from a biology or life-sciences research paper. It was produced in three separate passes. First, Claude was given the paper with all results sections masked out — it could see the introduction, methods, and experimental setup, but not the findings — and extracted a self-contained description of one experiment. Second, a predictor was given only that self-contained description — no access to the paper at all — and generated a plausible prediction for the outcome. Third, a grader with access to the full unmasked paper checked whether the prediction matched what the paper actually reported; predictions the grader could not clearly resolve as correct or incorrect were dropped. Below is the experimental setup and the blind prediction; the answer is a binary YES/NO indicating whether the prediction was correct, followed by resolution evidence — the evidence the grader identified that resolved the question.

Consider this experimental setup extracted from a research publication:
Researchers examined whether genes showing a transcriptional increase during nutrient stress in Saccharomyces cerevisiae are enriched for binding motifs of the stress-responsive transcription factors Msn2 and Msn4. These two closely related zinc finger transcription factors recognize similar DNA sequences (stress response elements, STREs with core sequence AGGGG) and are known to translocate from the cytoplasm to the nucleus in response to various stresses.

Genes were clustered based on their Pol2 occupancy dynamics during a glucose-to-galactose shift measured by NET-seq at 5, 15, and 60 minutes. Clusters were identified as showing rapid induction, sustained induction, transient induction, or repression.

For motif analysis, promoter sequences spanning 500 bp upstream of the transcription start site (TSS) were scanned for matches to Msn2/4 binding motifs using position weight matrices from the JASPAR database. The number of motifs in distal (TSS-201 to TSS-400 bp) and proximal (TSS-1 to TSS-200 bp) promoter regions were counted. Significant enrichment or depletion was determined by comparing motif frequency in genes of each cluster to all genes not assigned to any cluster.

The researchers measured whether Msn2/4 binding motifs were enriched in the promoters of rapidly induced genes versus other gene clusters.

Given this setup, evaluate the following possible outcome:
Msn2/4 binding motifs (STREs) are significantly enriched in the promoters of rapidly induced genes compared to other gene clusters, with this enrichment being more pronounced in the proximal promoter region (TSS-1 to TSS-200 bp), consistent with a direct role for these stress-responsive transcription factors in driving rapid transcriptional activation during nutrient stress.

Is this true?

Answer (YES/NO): NO